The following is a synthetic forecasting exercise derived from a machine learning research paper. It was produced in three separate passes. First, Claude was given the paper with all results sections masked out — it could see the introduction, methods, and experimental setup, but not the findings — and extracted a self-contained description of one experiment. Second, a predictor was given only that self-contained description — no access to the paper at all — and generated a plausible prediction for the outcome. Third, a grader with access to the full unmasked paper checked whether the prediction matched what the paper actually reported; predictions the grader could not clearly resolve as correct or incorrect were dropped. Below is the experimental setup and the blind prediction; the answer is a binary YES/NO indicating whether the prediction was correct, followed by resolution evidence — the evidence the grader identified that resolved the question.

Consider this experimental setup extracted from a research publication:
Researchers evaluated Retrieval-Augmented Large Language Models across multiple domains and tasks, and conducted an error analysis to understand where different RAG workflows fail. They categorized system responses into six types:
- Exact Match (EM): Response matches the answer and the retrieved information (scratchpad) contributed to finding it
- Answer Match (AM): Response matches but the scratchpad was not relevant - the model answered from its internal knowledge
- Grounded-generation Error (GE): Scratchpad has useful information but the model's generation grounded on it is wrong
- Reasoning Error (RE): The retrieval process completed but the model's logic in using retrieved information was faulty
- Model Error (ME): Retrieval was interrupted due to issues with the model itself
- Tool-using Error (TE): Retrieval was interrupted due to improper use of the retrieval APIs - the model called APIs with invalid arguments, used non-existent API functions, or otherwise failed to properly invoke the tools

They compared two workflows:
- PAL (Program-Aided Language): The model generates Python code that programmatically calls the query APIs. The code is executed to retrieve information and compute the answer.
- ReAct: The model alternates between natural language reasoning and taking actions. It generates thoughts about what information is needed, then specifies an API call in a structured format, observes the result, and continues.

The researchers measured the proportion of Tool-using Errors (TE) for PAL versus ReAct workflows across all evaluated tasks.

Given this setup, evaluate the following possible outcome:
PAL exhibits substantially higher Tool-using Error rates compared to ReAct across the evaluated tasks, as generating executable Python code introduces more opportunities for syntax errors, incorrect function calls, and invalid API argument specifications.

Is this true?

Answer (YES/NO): YES